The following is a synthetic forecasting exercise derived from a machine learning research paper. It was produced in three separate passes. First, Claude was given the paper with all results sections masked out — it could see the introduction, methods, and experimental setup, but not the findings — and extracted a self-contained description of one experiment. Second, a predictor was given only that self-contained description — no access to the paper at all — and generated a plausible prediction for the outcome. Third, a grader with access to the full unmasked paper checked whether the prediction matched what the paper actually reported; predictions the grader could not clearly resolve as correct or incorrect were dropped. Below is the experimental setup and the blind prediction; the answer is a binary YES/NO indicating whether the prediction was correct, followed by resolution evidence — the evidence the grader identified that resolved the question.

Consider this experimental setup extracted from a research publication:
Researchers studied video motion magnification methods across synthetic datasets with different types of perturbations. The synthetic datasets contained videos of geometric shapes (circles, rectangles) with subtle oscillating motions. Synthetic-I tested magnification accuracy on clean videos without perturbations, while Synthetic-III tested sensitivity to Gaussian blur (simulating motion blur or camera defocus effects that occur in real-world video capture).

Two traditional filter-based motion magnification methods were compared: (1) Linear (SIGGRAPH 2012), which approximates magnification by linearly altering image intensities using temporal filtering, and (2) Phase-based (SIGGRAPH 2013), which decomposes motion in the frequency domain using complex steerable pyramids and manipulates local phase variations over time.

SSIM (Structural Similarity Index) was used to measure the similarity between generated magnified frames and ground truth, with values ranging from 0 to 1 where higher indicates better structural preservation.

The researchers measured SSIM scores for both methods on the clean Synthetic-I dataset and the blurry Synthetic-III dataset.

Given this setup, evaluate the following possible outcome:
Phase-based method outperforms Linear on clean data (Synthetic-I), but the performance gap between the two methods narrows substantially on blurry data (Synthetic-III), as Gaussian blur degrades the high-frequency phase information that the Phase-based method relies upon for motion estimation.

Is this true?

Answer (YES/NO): NO